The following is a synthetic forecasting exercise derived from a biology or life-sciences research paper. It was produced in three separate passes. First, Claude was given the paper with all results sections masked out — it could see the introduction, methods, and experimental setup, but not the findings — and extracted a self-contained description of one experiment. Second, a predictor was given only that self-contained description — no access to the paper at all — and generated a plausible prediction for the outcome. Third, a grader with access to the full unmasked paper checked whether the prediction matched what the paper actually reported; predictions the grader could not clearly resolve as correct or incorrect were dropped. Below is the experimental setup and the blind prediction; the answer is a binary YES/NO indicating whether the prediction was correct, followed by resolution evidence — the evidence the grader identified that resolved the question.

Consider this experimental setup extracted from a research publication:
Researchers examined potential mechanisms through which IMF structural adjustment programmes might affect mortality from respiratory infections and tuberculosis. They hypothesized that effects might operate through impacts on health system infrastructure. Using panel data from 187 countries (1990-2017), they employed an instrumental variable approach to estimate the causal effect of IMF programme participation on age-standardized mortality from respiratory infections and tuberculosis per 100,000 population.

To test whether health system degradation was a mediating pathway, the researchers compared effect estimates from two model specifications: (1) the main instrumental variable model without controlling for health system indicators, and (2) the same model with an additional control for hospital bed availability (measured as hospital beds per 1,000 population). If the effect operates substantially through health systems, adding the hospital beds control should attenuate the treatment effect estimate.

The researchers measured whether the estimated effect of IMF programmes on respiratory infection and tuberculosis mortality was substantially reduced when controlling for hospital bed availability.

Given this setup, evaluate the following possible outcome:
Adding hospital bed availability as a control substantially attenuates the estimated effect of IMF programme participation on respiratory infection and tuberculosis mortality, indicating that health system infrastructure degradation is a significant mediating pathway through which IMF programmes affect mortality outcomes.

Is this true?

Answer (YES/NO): YES